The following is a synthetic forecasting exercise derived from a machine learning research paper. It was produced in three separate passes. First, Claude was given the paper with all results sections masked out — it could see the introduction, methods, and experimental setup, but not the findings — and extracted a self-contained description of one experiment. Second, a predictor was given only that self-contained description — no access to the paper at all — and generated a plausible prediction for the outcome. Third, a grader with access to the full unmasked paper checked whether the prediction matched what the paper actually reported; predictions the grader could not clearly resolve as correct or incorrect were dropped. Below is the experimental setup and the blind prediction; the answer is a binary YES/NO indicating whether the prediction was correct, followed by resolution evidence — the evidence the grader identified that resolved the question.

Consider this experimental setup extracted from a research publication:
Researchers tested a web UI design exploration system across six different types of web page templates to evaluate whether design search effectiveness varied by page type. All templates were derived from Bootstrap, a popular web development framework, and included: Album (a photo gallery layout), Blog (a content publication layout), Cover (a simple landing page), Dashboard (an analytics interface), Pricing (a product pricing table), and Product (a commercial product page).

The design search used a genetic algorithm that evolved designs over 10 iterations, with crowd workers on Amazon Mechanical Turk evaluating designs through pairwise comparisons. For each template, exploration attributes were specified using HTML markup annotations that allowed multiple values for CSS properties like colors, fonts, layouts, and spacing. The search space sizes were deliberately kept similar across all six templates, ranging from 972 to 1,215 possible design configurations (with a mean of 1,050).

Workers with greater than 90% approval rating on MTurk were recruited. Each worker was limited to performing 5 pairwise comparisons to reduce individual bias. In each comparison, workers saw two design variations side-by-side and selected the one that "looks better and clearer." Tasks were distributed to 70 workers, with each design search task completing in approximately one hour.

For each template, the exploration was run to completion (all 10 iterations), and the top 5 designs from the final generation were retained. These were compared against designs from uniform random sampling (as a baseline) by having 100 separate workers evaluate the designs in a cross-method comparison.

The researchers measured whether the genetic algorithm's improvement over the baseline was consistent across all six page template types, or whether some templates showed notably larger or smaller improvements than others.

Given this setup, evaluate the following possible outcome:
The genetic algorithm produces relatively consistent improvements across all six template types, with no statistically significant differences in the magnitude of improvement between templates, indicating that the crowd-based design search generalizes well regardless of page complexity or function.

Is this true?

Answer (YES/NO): NO